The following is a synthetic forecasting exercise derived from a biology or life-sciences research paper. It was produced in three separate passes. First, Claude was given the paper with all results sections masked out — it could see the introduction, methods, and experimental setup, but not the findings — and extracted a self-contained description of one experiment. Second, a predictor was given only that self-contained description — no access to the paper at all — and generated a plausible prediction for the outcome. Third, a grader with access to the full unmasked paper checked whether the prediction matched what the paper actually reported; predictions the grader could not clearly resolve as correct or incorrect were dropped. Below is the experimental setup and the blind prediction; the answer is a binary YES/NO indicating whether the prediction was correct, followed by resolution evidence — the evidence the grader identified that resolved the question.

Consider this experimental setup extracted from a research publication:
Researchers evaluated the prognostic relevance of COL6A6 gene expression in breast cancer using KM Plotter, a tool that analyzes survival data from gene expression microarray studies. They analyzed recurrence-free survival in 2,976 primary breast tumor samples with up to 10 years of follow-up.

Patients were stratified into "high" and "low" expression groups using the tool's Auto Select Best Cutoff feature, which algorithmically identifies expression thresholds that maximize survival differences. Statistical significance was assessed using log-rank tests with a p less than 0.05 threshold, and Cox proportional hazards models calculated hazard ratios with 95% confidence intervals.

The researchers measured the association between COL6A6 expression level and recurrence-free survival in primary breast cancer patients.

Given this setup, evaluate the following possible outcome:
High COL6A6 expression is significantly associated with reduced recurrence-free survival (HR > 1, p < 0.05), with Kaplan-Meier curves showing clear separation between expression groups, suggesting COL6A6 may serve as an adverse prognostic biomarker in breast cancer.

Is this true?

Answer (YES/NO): NO